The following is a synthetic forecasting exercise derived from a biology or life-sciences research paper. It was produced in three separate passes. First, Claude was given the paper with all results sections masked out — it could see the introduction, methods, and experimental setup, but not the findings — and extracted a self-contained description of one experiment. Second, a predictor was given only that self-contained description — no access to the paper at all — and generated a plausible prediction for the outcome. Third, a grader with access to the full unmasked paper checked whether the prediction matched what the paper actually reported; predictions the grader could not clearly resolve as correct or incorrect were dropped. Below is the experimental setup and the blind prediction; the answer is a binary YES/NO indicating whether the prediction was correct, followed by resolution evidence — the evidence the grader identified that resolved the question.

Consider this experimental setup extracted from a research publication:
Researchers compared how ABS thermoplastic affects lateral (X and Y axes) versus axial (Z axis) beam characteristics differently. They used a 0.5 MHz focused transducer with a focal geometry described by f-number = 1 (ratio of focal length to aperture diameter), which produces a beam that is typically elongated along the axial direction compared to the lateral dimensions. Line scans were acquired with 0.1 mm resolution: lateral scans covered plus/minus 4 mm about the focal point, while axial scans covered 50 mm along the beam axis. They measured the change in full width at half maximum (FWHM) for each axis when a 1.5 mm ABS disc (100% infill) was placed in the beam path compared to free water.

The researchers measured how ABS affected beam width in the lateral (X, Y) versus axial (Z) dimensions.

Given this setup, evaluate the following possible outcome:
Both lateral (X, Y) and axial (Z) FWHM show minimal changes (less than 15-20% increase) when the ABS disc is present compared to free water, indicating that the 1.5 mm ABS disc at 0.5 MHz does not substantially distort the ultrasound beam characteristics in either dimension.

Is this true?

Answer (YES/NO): YES